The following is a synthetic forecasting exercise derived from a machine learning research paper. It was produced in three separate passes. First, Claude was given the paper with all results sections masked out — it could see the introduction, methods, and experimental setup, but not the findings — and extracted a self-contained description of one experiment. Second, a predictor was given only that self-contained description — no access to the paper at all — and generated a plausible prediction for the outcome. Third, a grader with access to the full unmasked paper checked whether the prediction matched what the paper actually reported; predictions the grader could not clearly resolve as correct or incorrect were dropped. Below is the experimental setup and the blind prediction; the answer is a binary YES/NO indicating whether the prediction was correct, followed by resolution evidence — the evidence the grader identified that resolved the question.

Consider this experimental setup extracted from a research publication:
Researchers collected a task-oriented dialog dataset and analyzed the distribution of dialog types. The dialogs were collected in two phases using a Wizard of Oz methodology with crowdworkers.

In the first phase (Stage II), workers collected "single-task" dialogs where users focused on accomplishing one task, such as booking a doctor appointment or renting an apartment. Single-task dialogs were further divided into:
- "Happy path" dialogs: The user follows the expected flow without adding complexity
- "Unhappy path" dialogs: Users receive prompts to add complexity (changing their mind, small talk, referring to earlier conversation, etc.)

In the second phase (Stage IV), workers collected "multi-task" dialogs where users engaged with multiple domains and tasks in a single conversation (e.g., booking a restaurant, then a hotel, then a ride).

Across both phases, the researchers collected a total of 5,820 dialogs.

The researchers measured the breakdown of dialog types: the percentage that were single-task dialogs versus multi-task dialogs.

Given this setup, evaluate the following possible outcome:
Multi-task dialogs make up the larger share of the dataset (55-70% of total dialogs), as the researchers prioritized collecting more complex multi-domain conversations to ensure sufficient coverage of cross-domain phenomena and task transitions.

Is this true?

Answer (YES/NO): NO